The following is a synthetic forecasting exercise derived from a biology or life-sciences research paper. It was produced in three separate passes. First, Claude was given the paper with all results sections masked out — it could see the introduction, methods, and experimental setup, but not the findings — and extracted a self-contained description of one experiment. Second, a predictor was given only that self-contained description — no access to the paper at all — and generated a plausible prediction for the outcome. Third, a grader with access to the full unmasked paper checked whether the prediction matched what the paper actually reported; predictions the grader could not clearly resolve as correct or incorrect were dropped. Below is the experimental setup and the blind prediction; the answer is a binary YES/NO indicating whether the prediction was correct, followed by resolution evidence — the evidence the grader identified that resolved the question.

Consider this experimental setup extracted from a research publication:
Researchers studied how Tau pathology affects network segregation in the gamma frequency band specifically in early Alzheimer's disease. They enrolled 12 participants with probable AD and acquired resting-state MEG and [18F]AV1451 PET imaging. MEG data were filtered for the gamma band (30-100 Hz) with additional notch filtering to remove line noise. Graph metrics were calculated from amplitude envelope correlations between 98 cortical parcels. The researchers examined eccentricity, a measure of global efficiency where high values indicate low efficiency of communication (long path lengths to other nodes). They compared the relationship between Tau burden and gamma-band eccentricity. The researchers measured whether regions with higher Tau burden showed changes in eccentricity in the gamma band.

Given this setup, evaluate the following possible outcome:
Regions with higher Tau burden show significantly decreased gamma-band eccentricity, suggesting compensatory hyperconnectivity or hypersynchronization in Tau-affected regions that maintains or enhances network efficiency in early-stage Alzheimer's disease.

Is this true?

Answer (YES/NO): NO